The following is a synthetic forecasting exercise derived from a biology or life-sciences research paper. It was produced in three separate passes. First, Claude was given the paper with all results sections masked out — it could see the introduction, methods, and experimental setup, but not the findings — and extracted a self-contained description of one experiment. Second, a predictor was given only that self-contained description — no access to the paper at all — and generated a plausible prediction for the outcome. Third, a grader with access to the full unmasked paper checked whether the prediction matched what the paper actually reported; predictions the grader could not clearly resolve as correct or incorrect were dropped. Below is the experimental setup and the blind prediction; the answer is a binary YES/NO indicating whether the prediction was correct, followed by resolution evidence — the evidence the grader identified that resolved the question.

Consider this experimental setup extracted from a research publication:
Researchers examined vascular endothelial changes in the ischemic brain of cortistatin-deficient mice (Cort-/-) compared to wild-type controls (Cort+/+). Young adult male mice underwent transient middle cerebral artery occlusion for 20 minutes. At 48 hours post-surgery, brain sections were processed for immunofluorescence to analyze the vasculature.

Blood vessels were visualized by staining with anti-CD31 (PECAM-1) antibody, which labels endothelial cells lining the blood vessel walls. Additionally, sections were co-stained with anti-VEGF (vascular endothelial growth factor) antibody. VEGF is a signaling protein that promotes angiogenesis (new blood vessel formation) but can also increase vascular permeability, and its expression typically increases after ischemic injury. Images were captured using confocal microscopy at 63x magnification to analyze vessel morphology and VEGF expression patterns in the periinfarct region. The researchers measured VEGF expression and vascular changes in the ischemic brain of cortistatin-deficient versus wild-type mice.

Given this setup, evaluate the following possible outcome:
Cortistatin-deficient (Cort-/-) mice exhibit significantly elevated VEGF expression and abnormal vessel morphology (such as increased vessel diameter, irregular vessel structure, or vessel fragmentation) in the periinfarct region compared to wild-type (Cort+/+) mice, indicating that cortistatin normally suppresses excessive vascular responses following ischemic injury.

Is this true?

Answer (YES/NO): NO